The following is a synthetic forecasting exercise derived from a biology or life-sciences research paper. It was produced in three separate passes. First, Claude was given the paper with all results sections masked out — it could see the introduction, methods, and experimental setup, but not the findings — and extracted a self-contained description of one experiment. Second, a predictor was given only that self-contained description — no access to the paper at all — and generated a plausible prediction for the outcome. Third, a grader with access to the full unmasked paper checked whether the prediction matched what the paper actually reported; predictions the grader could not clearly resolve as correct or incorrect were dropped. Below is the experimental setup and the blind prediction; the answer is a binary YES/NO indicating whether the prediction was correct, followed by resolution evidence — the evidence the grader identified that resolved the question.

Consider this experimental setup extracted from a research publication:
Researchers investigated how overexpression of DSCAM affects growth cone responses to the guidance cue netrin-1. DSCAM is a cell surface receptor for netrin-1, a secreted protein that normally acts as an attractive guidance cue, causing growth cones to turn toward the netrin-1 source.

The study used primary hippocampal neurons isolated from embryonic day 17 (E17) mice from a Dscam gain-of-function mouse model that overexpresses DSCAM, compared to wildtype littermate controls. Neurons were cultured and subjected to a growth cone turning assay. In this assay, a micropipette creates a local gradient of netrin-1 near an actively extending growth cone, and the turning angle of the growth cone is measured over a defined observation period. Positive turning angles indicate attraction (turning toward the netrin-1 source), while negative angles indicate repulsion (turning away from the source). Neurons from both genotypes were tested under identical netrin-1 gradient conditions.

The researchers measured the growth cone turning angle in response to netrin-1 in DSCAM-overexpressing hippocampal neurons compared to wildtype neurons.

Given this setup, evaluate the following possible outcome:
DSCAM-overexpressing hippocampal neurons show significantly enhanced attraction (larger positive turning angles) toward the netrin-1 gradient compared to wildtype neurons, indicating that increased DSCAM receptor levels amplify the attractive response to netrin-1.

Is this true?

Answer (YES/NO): NO